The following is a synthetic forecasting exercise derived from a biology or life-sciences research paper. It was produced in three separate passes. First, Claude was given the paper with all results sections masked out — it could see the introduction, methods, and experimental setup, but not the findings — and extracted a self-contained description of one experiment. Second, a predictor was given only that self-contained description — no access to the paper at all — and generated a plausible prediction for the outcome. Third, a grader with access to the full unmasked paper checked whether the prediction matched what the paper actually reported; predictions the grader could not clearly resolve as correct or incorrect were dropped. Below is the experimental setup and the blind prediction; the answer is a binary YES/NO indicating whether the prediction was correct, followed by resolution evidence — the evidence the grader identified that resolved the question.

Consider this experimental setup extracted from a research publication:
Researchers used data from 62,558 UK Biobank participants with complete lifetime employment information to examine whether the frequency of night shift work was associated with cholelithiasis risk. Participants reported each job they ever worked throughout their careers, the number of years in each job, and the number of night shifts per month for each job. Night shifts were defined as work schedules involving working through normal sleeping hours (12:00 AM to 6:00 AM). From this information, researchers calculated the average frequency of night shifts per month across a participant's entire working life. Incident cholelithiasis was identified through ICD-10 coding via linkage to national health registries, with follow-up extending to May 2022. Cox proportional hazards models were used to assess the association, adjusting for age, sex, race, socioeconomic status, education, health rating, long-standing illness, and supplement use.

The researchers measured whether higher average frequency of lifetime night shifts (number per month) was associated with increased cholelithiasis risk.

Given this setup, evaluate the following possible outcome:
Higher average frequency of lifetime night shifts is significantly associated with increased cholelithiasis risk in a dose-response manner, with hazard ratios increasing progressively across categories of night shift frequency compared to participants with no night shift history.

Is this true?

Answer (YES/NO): YES